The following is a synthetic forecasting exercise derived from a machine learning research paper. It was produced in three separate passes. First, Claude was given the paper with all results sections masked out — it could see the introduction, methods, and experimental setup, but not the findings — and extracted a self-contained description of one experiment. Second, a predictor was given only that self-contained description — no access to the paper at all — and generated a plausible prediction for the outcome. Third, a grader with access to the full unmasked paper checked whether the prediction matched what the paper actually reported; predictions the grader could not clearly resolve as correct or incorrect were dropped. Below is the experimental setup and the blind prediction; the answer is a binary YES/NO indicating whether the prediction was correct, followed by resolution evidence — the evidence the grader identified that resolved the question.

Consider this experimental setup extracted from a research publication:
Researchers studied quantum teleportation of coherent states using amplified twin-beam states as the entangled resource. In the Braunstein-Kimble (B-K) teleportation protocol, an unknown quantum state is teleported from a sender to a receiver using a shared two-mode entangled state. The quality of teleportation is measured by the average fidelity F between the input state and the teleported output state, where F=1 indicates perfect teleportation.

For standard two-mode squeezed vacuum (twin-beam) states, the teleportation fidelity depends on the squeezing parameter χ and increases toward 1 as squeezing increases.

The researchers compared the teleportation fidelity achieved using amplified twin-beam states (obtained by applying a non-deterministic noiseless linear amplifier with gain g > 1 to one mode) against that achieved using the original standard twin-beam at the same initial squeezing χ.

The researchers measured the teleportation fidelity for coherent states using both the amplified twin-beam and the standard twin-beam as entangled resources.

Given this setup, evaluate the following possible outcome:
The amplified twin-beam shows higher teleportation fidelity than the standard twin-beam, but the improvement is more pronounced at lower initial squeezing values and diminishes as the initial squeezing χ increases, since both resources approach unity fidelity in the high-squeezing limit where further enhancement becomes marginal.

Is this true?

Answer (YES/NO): NO